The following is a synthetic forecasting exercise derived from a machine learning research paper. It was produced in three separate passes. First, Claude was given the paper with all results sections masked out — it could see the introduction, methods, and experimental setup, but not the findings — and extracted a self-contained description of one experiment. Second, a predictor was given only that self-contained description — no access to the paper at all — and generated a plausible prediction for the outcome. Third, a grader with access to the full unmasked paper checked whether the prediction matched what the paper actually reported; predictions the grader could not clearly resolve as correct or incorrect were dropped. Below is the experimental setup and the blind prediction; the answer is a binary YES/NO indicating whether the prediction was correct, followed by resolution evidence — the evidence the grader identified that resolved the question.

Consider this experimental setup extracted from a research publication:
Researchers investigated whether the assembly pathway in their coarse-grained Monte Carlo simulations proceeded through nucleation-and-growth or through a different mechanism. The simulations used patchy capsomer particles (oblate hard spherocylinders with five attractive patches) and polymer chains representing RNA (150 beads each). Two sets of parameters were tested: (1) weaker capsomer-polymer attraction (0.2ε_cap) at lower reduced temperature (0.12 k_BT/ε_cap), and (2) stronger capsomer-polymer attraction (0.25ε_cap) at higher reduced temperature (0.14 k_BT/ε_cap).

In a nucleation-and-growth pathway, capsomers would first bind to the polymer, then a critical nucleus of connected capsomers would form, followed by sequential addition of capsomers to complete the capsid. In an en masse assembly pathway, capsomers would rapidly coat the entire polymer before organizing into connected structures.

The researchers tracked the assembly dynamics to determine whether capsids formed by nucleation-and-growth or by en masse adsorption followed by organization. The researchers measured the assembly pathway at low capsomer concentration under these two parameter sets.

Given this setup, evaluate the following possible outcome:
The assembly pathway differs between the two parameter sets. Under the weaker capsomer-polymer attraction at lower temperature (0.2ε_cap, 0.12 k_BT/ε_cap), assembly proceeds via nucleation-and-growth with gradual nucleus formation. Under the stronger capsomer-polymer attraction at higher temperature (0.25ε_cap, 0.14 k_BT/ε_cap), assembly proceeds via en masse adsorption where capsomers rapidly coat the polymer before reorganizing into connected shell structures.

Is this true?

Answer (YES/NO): YES